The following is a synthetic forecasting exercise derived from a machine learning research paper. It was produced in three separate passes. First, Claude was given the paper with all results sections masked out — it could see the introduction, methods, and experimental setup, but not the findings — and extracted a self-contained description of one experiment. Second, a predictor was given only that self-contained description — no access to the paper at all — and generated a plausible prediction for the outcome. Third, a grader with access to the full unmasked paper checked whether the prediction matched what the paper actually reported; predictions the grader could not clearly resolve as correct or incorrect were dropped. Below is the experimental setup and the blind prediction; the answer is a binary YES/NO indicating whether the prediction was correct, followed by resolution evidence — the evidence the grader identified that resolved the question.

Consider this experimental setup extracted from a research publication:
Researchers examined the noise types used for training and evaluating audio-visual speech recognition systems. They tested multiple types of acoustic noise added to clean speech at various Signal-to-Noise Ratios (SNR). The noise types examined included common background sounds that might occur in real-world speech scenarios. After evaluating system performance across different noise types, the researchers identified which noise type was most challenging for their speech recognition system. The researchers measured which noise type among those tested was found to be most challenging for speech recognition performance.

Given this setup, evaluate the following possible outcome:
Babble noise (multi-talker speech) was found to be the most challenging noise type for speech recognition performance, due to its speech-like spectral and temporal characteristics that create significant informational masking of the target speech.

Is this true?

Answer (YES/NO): NO